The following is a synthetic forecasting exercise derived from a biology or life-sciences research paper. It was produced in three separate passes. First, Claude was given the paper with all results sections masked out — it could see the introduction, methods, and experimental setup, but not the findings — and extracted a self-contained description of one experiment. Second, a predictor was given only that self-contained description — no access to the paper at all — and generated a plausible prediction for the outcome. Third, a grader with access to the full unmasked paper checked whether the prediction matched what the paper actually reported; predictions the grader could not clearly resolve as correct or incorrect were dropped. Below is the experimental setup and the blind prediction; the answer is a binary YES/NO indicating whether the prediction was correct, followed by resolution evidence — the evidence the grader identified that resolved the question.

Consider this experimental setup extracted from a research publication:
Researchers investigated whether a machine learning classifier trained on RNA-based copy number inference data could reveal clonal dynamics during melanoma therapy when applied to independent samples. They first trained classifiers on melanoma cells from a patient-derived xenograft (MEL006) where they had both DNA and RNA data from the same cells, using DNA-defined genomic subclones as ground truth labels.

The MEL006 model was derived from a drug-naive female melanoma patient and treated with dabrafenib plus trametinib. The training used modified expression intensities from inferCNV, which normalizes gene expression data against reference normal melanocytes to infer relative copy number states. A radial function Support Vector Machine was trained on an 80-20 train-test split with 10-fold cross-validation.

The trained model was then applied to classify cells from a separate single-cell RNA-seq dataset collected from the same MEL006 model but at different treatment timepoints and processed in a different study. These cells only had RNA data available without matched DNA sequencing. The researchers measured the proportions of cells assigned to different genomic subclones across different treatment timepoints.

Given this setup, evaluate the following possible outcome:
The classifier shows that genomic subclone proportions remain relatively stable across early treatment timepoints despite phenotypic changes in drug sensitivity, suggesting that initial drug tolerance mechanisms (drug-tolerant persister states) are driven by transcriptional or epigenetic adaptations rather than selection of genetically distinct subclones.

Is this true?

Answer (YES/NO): NO